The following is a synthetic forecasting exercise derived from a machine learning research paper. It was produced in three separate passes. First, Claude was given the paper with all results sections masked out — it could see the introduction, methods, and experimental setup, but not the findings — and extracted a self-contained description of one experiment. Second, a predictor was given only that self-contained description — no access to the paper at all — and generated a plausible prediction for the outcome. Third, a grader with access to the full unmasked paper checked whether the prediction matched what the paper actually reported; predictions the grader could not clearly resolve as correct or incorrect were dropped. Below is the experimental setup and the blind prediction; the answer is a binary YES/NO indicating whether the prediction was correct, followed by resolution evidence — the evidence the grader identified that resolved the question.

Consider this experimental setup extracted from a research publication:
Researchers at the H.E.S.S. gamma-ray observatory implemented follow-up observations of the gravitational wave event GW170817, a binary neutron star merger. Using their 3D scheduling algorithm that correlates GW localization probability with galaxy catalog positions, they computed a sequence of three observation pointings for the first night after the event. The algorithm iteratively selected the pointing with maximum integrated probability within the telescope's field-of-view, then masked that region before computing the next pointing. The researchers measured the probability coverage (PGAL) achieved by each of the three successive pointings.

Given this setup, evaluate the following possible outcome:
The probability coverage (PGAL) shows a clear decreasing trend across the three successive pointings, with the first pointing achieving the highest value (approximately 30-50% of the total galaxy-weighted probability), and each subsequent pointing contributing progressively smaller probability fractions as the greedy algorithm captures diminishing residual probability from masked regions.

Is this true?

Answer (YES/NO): NO